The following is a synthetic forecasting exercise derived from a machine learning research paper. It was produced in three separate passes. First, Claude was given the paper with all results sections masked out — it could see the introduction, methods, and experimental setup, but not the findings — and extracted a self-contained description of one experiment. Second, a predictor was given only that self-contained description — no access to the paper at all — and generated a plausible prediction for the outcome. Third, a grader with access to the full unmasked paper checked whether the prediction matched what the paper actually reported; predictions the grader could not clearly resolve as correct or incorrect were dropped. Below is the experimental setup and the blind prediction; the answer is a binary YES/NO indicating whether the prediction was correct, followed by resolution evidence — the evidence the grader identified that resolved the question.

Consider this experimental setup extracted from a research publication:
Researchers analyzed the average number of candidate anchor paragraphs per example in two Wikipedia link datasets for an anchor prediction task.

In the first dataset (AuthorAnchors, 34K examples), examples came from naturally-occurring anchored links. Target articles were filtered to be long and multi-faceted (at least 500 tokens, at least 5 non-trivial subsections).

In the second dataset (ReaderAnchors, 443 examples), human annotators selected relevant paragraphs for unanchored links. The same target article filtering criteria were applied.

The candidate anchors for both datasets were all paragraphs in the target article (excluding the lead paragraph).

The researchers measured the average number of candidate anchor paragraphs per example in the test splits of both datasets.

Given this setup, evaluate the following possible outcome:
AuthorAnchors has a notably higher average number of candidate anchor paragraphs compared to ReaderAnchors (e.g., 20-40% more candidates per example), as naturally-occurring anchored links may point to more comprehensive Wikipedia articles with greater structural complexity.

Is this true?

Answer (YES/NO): NO